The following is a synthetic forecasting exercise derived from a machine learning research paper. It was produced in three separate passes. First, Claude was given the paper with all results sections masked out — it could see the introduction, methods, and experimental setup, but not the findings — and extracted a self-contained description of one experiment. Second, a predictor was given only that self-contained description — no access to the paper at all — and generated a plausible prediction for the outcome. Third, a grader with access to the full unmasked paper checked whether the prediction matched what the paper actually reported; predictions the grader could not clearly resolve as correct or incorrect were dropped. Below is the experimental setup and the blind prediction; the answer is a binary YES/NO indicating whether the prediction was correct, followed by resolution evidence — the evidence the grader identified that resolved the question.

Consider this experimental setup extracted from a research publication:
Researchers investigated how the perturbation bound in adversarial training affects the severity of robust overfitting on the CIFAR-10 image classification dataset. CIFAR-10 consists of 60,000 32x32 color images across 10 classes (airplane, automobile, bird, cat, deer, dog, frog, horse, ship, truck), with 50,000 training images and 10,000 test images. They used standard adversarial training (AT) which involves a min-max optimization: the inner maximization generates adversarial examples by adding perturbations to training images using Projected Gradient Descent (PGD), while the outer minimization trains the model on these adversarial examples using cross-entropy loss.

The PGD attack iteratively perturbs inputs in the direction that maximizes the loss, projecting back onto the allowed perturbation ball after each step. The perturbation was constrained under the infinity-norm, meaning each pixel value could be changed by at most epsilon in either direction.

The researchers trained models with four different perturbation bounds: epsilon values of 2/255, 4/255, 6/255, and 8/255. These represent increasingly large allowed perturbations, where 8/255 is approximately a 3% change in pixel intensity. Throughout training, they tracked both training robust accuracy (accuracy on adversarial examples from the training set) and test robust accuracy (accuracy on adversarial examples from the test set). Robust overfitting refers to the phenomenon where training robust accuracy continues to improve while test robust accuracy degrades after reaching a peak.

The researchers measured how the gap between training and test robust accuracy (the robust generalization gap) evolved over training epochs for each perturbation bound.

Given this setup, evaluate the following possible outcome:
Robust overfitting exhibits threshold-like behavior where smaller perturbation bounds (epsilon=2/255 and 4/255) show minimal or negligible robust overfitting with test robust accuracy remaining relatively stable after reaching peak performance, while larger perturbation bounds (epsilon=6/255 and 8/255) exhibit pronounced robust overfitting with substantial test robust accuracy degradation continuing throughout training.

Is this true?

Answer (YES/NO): NO